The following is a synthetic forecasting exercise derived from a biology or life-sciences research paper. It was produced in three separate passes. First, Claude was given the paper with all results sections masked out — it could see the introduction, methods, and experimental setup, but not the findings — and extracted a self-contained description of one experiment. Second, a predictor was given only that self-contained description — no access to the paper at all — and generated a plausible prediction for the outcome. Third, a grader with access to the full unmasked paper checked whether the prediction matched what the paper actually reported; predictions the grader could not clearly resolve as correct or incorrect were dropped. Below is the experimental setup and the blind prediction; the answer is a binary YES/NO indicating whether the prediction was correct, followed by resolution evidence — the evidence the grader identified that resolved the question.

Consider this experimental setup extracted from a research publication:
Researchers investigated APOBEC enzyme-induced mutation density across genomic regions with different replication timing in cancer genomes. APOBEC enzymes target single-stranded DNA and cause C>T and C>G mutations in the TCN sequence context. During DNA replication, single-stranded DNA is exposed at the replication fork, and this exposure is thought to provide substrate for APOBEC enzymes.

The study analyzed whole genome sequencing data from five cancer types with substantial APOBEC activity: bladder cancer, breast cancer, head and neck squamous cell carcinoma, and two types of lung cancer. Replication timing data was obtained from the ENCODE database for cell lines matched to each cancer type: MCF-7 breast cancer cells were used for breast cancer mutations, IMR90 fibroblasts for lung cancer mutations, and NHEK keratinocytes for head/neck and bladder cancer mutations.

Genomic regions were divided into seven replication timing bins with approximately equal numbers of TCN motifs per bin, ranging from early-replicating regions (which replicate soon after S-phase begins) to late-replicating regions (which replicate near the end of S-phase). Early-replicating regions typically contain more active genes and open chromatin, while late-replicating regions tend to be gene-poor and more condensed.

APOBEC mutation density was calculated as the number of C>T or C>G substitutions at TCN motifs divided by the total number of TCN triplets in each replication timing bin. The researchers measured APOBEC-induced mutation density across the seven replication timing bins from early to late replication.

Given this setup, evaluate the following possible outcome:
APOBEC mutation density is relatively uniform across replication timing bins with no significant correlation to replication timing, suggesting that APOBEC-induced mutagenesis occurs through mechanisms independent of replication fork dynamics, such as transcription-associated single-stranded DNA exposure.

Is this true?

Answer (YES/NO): NO